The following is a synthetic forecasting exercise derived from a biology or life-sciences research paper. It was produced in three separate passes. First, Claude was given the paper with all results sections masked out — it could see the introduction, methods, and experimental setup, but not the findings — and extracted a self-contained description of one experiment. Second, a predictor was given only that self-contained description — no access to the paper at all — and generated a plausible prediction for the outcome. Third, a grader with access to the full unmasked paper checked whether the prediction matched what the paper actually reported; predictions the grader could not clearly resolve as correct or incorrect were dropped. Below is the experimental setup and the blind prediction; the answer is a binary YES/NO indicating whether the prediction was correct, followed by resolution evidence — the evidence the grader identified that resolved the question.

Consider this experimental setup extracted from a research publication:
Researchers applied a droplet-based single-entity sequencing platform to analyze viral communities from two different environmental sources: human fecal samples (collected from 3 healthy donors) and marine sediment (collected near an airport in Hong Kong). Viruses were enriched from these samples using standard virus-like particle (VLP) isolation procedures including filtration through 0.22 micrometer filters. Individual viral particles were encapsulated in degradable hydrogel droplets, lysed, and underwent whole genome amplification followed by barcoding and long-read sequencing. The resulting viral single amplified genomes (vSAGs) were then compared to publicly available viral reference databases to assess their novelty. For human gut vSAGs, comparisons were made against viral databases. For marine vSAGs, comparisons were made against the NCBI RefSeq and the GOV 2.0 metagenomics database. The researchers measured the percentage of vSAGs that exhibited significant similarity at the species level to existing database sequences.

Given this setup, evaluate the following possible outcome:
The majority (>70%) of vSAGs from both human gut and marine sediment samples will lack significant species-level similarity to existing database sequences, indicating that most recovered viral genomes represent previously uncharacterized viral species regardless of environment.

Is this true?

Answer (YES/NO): YES